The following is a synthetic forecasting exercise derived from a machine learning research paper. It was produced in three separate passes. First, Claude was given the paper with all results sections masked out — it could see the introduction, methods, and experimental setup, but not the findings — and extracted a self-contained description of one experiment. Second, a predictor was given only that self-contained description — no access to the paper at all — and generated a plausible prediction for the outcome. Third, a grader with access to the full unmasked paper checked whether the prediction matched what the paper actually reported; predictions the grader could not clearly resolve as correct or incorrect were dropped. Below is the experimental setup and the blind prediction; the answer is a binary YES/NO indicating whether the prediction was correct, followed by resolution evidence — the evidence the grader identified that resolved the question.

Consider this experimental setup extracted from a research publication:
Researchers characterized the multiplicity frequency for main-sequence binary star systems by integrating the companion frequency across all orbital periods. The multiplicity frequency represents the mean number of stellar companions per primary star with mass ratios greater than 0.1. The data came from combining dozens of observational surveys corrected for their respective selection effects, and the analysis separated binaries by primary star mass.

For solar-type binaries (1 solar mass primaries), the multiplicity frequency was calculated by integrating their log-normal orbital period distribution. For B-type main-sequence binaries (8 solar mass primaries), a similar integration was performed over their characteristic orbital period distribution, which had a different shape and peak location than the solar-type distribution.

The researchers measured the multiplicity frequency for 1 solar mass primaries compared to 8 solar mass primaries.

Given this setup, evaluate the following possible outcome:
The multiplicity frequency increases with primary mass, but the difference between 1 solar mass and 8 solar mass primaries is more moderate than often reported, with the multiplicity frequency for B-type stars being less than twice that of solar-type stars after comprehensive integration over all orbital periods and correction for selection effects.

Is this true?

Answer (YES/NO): NO